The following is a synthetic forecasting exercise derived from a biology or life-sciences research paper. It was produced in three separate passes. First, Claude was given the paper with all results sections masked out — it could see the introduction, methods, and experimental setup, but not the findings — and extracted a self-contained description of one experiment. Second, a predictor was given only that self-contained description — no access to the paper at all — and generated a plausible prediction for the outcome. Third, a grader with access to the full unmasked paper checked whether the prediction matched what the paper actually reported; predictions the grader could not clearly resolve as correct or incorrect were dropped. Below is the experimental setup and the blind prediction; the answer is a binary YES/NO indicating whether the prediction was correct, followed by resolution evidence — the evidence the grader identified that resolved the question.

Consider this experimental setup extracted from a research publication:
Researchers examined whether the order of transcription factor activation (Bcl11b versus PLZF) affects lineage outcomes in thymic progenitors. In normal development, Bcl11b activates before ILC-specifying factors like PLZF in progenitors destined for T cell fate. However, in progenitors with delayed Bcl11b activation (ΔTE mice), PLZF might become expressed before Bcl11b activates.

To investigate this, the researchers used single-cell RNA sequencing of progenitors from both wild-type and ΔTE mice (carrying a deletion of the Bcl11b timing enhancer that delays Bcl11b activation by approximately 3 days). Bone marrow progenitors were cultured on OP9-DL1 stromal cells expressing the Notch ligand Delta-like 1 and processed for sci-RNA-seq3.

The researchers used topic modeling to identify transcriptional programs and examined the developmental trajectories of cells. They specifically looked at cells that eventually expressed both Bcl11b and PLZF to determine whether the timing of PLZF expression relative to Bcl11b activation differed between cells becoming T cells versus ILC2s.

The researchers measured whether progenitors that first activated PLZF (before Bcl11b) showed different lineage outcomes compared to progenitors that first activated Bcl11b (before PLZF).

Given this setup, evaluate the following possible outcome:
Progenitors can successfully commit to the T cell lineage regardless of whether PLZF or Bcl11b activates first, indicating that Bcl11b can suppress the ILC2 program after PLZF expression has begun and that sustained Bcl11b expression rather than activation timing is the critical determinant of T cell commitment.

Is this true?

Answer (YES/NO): NO